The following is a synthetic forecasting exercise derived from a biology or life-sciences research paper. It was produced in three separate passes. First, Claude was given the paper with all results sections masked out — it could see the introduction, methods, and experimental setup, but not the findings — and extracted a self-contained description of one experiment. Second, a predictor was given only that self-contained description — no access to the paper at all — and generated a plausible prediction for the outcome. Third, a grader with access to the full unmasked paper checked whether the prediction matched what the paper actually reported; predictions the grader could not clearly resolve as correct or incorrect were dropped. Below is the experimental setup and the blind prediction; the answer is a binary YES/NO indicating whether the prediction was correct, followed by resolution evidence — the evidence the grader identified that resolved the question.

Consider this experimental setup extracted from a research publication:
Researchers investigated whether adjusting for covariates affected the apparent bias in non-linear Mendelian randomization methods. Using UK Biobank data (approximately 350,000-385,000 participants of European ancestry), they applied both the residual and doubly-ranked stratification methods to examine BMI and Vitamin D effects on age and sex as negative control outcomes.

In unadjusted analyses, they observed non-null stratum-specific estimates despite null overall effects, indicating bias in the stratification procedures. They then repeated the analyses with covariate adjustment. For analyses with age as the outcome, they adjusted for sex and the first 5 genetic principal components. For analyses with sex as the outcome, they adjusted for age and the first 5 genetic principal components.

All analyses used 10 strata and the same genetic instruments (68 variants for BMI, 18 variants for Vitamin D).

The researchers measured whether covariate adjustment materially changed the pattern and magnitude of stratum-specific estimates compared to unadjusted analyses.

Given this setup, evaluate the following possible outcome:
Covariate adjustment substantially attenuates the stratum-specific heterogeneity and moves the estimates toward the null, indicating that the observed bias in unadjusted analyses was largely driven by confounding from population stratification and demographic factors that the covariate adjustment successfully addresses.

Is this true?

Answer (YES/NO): NO